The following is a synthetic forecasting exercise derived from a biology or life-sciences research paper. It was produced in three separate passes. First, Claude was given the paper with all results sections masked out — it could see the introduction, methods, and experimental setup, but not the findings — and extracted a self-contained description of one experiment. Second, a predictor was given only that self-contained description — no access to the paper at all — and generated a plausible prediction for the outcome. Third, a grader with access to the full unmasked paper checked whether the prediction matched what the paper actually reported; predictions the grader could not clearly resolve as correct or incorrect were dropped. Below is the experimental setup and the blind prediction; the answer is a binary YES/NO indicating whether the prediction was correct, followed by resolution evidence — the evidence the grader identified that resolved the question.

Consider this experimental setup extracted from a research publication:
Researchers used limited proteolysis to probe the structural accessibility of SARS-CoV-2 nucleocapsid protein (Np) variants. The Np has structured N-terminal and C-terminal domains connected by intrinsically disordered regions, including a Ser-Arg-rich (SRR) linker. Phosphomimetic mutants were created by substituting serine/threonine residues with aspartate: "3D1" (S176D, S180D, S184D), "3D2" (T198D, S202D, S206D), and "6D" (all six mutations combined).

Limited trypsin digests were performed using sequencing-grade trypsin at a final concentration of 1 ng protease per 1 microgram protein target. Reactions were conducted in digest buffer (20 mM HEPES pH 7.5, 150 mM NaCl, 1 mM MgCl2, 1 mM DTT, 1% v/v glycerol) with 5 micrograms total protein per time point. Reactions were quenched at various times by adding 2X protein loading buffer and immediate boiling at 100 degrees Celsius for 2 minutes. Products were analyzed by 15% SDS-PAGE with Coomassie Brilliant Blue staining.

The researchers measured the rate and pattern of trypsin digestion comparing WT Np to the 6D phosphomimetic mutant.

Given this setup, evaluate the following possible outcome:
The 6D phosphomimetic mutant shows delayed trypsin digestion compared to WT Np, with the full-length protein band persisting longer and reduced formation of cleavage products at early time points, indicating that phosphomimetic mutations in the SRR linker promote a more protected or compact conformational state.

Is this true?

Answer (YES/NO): YES